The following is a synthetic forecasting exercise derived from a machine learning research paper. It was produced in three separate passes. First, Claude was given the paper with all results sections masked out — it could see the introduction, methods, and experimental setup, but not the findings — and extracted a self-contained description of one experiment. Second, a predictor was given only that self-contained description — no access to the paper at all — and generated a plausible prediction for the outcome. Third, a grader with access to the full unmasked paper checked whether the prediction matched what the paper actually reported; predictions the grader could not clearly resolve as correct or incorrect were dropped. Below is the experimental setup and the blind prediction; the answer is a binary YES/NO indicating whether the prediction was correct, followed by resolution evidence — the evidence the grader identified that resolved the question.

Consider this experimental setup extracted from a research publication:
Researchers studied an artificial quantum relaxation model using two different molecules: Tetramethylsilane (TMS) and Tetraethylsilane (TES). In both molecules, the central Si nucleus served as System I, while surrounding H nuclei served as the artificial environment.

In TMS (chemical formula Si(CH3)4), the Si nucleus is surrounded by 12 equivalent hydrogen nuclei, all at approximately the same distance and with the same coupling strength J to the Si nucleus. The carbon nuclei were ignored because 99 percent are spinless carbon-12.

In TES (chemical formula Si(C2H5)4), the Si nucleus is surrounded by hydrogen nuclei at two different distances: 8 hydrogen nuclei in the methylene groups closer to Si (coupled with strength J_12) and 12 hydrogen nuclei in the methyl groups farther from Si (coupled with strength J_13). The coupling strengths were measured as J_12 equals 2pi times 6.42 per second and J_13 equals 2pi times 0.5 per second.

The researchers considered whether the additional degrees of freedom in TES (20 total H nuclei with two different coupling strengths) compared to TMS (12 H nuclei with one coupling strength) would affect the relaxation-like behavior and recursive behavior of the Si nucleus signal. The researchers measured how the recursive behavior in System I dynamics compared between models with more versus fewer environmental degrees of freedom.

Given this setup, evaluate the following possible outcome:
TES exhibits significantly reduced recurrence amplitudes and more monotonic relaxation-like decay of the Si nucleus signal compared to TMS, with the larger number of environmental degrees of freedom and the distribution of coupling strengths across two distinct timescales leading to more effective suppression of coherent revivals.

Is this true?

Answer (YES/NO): YES